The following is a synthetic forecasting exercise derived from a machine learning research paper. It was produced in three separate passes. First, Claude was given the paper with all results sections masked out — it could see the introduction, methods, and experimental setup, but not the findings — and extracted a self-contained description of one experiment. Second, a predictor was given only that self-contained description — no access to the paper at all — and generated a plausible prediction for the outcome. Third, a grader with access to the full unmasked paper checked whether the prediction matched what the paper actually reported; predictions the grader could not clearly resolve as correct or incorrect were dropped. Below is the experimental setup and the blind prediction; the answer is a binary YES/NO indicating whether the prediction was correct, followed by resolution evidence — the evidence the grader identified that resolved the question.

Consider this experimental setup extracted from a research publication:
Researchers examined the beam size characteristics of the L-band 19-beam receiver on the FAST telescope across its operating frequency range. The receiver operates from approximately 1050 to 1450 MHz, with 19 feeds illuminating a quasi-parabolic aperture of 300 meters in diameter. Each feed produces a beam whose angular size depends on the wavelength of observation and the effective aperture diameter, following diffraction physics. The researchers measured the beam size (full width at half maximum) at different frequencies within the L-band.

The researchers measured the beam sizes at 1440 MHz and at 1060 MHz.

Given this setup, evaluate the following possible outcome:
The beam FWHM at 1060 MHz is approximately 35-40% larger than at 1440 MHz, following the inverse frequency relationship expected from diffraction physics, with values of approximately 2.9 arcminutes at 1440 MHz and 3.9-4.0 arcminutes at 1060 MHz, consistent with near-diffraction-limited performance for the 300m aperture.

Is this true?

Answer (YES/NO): NO